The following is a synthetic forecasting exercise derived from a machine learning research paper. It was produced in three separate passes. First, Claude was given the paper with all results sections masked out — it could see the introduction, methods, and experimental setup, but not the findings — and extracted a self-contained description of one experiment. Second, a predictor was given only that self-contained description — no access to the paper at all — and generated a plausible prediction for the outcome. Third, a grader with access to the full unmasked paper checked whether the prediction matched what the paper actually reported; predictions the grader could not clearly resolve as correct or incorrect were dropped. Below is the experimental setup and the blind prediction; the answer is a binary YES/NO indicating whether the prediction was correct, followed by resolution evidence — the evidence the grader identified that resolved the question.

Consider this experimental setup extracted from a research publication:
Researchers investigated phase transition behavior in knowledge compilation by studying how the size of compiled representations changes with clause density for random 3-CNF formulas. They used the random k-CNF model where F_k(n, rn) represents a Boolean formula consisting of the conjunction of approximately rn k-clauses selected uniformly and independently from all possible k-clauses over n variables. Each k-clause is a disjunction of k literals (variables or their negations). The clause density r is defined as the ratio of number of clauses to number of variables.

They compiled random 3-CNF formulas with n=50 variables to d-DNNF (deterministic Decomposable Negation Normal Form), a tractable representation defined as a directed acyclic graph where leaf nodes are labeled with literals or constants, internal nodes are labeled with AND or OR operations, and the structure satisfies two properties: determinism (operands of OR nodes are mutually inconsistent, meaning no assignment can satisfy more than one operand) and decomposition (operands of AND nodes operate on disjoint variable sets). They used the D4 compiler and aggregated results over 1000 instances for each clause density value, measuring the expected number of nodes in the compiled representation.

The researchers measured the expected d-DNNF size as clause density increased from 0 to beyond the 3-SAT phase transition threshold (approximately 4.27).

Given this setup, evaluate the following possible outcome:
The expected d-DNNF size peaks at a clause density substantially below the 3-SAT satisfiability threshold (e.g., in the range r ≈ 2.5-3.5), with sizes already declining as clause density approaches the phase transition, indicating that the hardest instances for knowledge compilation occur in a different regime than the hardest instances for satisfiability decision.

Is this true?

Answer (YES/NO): NO